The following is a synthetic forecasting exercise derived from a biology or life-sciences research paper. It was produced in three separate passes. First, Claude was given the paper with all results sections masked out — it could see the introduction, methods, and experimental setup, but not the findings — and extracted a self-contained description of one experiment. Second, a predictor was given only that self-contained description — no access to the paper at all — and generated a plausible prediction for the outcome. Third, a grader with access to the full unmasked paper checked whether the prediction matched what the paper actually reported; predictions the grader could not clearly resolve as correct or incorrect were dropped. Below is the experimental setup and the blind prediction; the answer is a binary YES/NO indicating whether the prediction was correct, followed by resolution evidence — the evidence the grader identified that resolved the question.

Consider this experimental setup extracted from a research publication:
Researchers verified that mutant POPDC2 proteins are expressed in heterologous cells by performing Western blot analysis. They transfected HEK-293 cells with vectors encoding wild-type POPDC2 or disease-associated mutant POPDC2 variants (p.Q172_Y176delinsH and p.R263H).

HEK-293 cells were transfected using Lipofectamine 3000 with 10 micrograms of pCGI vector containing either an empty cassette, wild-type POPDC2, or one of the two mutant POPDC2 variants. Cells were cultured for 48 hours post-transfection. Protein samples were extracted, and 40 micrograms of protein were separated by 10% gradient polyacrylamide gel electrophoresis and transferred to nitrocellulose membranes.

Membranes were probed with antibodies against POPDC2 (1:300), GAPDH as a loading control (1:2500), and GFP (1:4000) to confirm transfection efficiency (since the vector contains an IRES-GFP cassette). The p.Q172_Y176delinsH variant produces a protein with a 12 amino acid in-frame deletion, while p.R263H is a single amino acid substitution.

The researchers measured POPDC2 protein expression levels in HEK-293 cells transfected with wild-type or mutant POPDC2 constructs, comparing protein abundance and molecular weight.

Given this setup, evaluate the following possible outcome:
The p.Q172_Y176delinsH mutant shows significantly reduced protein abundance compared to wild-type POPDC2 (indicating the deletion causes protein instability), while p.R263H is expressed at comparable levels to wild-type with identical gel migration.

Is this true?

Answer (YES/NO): NO